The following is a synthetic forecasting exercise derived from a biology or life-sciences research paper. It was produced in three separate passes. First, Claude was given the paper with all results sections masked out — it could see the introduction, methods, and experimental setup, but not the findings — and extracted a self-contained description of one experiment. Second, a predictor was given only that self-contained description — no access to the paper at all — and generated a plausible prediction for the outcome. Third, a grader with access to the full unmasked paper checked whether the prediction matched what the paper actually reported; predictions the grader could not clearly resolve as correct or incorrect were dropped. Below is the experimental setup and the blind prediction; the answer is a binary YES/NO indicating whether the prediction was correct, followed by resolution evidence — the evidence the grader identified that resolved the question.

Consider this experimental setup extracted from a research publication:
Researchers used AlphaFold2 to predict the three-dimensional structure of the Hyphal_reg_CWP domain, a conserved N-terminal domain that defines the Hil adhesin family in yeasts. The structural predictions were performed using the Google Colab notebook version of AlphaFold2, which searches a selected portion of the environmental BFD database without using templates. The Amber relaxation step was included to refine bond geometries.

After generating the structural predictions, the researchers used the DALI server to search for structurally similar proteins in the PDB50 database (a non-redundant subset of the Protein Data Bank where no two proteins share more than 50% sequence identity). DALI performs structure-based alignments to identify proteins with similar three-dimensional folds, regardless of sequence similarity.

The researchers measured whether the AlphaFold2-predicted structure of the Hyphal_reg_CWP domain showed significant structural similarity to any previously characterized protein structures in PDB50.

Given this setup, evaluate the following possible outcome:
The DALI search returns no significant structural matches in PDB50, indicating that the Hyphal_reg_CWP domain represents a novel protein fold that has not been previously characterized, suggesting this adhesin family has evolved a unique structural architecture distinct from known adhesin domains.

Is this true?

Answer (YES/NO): NO